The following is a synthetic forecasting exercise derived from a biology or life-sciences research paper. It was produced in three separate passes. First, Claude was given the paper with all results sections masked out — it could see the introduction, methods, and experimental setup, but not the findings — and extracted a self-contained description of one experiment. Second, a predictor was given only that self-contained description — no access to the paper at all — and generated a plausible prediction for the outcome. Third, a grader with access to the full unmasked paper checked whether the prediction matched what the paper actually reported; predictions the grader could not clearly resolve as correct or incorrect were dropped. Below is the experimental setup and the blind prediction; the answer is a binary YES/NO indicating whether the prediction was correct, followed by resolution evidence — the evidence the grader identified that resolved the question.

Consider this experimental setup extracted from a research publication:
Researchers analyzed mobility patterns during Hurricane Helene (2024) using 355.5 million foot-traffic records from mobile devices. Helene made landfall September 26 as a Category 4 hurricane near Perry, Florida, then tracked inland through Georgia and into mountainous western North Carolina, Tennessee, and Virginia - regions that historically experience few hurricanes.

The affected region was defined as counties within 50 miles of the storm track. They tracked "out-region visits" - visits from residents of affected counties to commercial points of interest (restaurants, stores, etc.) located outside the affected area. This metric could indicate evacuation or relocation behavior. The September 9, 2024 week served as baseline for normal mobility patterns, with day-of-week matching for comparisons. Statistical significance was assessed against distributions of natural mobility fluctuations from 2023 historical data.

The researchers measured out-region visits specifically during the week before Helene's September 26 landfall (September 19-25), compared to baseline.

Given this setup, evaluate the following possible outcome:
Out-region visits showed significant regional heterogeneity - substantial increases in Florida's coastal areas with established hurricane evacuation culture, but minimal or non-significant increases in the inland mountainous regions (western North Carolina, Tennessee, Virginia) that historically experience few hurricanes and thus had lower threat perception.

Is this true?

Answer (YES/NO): YES